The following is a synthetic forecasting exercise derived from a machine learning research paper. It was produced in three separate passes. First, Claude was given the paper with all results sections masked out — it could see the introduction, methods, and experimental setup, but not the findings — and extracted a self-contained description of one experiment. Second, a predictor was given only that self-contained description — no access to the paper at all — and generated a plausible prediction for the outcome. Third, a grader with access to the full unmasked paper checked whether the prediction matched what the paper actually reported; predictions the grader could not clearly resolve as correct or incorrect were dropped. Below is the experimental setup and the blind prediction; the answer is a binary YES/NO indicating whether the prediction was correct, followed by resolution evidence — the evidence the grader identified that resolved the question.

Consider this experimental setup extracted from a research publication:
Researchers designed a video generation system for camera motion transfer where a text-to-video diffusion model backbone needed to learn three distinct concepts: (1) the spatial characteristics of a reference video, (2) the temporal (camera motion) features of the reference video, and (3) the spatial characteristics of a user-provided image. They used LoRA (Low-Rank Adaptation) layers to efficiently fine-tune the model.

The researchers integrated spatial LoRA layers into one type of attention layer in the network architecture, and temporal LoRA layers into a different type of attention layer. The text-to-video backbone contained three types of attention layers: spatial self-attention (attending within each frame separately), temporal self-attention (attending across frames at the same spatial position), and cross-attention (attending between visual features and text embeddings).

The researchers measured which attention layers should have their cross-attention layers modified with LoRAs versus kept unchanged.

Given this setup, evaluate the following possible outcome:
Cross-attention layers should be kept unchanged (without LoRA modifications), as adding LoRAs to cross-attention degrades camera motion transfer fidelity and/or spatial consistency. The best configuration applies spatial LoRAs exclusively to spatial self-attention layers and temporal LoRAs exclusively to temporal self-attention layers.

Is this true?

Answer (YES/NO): YES